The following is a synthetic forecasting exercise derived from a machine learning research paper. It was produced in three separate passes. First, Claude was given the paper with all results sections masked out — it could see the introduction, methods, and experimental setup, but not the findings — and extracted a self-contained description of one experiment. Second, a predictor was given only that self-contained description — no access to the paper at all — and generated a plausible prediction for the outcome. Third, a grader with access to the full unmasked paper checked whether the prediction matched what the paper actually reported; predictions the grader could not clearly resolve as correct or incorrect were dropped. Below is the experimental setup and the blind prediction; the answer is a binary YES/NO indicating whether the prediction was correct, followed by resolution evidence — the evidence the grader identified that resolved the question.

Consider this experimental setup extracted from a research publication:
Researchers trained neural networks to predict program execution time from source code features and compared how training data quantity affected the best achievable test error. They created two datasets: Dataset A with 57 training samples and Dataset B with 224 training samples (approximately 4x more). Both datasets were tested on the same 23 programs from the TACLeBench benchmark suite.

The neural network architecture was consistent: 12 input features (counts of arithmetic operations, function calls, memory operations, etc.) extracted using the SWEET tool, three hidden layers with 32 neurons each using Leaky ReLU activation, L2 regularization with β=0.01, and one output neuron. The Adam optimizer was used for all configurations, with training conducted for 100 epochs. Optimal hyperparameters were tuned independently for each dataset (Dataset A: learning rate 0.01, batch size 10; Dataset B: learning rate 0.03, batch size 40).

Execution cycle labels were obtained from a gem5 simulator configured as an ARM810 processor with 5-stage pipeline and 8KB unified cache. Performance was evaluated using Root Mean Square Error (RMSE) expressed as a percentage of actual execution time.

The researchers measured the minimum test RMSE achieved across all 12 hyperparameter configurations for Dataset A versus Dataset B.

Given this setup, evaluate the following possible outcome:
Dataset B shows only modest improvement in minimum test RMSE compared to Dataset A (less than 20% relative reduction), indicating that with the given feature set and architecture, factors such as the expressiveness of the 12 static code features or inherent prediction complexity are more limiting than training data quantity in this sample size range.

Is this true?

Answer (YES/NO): NO